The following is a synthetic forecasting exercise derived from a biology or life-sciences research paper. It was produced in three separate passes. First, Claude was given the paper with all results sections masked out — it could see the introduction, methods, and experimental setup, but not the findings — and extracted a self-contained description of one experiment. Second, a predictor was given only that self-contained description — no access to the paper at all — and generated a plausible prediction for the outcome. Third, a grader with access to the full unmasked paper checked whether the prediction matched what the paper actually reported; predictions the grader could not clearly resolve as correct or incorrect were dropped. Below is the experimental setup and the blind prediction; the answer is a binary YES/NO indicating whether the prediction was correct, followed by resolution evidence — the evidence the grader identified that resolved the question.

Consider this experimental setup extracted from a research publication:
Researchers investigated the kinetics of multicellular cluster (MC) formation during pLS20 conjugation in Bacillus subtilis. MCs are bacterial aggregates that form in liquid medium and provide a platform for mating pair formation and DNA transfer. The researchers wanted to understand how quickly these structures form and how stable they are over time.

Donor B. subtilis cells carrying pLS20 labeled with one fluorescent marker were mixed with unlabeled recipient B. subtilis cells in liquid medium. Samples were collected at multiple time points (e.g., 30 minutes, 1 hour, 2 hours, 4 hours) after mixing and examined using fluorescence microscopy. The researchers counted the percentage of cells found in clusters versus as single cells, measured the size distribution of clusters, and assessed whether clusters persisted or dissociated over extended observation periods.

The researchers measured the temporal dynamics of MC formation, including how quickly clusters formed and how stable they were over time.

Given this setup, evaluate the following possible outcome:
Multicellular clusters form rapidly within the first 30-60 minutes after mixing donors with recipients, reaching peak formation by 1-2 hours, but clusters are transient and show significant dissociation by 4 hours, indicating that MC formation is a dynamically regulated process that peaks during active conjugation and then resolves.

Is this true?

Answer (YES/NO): NO